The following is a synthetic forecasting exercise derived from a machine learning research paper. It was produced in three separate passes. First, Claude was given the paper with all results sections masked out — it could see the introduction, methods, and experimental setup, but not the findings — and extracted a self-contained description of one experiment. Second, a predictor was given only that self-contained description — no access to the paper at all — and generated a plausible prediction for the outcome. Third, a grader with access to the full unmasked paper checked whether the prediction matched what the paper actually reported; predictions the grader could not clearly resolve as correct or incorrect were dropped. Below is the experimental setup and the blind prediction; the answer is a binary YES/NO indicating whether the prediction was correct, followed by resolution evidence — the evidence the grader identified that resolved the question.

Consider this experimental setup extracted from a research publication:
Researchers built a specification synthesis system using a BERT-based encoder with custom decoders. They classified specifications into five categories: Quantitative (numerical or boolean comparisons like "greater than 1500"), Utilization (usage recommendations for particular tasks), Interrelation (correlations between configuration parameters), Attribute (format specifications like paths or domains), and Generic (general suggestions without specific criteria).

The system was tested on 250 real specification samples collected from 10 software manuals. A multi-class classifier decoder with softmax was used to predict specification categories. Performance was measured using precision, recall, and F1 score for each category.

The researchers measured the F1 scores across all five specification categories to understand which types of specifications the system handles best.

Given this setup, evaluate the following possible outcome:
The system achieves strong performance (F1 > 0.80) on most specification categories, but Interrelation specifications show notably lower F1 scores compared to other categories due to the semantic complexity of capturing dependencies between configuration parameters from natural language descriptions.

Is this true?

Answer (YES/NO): NO